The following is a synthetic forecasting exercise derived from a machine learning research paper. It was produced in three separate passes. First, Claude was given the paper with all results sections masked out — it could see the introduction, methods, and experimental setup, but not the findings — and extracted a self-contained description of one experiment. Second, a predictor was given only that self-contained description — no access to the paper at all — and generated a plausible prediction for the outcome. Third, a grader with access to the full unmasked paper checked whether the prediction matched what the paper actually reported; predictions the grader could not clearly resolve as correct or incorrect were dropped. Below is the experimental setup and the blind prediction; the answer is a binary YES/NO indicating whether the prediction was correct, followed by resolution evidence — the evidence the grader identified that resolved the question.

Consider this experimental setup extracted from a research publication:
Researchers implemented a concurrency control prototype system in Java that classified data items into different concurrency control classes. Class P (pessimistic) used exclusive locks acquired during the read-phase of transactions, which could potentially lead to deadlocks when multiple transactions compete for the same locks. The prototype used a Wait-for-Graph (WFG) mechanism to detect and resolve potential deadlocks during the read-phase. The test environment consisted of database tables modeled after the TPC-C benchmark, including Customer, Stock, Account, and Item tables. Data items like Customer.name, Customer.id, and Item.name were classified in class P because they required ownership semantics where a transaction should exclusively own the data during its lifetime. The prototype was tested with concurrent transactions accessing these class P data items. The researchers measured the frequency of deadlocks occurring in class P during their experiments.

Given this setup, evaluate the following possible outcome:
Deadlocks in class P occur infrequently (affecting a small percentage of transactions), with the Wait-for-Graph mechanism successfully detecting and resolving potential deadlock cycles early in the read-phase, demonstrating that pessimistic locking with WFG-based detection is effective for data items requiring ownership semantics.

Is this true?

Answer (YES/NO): YES